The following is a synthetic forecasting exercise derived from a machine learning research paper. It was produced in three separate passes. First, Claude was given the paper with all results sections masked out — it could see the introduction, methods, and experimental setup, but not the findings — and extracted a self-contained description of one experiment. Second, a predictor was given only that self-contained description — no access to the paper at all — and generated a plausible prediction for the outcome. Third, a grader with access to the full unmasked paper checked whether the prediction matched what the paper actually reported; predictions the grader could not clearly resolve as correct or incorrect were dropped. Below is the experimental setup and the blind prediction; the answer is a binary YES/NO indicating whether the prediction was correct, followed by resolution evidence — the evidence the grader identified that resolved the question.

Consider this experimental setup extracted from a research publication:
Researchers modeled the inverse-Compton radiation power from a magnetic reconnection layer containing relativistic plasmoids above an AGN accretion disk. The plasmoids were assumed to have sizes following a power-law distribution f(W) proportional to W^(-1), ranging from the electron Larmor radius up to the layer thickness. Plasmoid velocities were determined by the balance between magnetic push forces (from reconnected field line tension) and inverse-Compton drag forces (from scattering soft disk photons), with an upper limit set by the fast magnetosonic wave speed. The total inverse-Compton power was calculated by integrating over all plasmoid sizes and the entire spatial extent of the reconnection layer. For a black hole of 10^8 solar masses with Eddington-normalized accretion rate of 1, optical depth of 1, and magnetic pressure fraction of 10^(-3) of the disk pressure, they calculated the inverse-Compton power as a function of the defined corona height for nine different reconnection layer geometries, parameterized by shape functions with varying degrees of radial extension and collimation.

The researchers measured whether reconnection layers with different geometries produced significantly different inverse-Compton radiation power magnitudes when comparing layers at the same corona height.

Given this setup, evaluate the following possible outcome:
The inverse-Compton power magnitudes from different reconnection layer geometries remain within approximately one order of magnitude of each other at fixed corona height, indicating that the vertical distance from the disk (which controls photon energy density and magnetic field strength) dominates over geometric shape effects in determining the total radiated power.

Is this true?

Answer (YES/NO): YES